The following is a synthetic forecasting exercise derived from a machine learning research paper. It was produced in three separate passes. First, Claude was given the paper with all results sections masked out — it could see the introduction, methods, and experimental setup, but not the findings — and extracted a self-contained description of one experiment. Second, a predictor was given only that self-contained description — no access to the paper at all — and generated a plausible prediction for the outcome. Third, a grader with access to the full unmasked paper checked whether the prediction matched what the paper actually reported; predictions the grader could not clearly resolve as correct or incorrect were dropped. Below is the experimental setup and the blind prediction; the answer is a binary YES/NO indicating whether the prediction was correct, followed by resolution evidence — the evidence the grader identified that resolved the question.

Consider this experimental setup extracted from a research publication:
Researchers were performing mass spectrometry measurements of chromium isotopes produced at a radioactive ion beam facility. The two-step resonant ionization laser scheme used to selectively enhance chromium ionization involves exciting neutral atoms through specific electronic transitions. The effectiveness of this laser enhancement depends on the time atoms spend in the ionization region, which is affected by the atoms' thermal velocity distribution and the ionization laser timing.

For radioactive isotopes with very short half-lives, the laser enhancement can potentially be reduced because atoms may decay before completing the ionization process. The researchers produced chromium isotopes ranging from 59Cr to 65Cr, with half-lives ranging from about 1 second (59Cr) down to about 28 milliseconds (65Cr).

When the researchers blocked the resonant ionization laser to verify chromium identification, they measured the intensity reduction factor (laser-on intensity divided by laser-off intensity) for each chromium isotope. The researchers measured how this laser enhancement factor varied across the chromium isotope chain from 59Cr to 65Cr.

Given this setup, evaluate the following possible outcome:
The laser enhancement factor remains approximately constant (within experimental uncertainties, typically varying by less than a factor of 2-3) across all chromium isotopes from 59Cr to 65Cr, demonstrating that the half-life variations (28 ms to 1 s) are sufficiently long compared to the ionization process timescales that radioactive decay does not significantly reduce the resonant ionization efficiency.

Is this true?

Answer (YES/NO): NO